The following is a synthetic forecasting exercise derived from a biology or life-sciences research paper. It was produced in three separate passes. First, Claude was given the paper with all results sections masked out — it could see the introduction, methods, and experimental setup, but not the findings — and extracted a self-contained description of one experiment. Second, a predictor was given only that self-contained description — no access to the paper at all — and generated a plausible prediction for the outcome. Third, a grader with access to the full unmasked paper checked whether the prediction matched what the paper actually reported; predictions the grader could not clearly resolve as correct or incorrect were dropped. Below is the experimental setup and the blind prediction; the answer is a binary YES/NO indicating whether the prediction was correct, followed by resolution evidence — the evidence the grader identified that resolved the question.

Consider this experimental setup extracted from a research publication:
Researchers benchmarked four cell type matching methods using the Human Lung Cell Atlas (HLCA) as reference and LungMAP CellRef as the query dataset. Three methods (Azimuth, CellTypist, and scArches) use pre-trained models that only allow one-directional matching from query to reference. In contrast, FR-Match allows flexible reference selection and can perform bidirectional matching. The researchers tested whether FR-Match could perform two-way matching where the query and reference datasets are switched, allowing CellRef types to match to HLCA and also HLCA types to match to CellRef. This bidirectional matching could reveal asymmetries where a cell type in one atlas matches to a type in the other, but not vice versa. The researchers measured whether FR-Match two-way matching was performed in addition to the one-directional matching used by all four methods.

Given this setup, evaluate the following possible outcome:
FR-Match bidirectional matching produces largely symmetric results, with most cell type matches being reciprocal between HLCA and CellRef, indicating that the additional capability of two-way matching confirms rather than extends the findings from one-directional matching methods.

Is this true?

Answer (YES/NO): NO